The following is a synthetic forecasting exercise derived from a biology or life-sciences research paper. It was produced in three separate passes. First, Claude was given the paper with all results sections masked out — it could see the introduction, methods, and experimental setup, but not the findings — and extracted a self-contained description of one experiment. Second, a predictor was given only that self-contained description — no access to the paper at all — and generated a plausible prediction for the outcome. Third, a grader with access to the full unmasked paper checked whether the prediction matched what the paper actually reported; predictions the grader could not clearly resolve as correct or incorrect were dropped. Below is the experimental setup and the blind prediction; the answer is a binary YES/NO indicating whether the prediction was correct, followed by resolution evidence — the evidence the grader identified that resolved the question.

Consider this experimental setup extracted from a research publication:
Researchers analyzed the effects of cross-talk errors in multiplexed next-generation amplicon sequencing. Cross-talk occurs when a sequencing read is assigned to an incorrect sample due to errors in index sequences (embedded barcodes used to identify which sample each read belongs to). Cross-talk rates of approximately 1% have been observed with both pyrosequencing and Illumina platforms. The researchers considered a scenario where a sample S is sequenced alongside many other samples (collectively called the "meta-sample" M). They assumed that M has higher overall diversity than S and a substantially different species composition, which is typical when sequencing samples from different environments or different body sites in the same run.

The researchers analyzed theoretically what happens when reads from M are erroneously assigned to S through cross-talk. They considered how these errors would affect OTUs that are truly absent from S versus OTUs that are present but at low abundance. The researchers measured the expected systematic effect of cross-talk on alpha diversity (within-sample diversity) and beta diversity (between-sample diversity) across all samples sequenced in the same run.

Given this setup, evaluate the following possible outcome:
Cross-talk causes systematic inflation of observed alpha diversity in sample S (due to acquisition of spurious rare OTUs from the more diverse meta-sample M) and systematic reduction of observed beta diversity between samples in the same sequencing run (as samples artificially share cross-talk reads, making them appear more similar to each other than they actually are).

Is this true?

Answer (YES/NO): YES